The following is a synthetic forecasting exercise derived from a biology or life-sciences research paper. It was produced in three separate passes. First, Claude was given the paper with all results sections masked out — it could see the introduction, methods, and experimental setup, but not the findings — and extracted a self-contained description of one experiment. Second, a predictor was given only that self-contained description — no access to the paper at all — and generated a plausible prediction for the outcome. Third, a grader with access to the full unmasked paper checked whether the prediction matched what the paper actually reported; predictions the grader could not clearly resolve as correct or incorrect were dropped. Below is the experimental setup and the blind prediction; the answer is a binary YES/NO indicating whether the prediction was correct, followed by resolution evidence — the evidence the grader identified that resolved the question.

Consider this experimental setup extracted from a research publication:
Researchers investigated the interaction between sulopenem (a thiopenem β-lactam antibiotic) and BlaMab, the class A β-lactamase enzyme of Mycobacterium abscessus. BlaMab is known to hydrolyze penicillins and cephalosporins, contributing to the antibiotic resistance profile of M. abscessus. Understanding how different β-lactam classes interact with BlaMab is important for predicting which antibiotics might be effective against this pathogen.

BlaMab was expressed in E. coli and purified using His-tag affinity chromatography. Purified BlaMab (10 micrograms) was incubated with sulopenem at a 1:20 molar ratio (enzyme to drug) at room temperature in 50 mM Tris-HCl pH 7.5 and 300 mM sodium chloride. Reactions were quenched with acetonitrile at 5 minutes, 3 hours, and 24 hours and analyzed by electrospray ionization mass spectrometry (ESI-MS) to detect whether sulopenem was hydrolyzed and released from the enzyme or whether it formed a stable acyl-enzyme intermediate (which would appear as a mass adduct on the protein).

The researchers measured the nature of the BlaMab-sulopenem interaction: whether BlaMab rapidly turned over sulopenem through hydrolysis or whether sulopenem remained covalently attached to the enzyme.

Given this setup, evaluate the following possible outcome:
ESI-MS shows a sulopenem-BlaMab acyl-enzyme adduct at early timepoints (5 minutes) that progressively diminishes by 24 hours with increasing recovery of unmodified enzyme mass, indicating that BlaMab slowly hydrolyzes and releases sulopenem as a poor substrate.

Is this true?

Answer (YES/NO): NO